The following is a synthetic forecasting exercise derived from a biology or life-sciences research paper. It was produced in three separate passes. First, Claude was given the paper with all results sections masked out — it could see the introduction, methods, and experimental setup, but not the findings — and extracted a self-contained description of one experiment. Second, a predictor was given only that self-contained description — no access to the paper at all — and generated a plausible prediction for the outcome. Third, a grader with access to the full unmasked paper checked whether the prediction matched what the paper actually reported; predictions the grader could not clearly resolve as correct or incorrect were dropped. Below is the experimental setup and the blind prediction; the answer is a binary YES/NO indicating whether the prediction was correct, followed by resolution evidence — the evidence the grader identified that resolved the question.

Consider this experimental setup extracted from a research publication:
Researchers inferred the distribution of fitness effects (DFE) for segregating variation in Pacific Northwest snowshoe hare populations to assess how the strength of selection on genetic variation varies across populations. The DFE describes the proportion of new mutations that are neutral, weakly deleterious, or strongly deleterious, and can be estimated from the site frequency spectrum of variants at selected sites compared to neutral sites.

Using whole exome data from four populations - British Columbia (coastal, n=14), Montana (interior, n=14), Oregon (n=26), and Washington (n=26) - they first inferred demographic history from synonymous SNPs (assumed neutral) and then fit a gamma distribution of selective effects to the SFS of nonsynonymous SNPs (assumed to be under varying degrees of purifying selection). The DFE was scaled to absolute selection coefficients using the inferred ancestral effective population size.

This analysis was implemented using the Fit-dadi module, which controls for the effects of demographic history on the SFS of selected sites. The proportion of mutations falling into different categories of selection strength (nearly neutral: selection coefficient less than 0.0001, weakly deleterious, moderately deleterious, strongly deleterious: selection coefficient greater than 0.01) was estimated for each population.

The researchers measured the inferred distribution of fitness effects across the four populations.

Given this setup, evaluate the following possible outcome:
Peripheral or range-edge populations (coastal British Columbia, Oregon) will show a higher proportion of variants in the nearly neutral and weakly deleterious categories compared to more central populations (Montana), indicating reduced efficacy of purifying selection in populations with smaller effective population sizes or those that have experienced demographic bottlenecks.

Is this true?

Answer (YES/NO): NO